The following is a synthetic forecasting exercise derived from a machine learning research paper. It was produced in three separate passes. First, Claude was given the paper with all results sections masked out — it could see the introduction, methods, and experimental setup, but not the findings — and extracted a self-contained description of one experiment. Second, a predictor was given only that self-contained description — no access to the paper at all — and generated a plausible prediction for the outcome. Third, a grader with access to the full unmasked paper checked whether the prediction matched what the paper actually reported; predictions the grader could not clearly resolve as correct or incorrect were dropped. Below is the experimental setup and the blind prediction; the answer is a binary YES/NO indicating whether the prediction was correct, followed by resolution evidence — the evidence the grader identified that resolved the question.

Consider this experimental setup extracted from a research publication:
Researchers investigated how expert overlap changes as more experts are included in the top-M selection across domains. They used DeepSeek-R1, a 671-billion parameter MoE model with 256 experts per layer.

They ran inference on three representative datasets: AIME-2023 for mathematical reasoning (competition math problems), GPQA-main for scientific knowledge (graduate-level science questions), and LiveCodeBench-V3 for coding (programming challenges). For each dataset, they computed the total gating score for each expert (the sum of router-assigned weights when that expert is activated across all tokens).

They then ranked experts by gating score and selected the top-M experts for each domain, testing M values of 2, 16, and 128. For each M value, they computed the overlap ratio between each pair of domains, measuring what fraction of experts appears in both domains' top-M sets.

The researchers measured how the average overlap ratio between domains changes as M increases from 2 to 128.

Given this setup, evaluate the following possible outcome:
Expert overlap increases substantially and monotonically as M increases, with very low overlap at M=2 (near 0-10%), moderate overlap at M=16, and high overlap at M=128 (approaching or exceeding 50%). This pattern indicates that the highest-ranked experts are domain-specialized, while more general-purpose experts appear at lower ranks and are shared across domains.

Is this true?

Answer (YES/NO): NO